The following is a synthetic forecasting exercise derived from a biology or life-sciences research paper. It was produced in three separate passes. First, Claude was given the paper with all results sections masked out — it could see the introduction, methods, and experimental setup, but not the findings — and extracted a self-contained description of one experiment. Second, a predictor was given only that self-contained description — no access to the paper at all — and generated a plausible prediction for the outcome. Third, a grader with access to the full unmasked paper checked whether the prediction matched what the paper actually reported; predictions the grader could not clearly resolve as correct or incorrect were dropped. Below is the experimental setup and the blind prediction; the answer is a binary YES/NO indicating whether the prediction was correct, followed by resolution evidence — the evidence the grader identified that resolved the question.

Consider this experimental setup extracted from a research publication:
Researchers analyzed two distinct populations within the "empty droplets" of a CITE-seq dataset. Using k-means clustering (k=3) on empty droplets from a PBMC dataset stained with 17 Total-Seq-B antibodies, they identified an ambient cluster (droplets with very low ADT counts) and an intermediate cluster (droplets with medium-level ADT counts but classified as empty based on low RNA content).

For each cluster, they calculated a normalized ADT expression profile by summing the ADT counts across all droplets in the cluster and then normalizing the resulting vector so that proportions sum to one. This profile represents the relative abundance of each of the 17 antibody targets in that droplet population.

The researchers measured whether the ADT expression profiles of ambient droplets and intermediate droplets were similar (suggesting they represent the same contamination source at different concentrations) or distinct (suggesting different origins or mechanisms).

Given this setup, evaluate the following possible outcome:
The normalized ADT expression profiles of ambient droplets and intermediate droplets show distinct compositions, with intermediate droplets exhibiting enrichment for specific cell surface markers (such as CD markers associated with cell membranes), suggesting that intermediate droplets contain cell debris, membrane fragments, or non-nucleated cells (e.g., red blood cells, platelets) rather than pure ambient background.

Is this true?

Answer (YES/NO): NO